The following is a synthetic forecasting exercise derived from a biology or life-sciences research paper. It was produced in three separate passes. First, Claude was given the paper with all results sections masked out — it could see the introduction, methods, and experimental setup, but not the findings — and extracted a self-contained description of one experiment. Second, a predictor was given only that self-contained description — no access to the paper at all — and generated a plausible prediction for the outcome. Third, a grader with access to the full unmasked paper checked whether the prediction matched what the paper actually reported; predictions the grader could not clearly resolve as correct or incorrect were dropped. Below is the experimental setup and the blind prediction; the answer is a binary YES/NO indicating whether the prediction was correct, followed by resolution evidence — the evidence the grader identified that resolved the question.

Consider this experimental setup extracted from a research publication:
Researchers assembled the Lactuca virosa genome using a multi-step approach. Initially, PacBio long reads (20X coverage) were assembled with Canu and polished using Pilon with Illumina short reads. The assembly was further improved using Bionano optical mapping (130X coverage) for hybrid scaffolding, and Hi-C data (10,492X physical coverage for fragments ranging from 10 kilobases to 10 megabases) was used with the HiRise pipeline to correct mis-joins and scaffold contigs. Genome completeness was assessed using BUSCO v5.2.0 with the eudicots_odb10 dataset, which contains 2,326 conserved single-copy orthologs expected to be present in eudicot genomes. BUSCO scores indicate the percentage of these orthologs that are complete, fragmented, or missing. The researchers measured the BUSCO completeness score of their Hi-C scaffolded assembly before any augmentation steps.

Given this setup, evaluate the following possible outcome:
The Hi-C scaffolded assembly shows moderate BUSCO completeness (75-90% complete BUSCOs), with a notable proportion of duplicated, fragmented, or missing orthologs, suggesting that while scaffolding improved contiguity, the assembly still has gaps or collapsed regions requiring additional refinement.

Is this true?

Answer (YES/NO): YES